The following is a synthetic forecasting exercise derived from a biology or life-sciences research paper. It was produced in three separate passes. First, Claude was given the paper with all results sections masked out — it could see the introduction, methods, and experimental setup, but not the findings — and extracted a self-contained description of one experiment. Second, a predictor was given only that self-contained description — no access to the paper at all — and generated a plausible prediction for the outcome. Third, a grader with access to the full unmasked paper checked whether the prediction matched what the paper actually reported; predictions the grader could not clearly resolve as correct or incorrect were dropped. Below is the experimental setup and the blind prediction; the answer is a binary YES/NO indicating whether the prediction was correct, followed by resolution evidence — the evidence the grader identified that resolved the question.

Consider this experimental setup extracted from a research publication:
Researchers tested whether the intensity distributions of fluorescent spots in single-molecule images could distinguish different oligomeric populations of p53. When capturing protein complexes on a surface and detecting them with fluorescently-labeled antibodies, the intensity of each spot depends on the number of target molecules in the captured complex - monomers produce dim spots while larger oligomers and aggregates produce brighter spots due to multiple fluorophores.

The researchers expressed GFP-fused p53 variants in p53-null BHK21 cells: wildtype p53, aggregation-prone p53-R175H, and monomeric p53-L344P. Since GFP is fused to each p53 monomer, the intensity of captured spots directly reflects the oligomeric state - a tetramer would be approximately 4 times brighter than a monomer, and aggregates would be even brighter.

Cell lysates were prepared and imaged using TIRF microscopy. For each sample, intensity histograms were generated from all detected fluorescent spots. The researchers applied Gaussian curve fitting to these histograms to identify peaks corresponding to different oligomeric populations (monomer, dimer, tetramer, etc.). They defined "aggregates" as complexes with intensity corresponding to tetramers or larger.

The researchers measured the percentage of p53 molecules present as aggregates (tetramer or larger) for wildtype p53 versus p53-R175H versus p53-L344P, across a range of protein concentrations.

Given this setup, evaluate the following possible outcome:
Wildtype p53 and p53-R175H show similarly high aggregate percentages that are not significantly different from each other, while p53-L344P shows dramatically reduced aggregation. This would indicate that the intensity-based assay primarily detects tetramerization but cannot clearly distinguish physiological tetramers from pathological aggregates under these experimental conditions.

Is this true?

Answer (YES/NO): NO